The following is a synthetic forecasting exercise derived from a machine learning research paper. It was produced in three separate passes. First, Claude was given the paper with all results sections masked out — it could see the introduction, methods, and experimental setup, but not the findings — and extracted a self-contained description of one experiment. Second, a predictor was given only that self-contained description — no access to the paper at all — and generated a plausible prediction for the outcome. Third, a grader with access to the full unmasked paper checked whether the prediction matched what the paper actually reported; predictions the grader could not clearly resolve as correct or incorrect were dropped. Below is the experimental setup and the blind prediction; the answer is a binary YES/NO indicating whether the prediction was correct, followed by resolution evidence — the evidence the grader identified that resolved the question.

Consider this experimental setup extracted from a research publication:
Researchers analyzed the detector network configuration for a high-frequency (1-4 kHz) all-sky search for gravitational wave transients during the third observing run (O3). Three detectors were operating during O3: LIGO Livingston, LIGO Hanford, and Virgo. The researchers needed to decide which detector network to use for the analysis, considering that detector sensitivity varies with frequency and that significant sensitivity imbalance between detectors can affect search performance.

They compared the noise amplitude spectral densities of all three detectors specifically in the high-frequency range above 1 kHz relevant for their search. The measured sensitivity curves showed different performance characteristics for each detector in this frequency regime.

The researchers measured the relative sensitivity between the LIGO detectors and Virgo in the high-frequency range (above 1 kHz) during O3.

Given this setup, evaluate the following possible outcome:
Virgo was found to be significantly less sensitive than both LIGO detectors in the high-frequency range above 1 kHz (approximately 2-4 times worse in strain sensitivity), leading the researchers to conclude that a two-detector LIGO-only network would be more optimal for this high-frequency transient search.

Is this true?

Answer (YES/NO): NO